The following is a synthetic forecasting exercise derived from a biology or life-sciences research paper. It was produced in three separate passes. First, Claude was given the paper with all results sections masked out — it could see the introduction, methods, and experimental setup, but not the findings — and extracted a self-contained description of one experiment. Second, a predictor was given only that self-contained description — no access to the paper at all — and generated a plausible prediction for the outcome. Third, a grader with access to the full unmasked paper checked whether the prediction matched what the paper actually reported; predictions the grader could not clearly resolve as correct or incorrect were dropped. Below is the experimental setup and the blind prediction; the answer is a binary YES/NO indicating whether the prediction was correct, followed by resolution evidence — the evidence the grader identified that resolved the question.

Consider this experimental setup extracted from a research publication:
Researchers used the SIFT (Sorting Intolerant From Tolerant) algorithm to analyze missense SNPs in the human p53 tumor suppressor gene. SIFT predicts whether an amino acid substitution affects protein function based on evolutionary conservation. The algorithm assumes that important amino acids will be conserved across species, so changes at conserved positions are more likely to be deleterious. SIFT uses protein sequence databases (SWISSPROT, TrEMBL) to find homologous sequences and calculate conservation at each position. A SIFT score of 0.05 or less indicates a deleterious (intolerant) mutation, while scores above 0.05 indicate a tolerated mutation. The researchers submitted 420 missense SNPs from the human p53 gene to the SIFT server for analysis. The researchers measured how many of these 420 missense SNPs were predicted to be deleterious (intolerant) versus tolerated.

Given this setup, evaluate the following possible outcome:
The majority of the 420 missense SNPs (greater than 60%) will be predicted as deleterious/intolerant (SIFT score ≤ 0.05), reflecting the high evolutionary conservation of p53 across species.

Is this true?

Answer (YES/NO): NO